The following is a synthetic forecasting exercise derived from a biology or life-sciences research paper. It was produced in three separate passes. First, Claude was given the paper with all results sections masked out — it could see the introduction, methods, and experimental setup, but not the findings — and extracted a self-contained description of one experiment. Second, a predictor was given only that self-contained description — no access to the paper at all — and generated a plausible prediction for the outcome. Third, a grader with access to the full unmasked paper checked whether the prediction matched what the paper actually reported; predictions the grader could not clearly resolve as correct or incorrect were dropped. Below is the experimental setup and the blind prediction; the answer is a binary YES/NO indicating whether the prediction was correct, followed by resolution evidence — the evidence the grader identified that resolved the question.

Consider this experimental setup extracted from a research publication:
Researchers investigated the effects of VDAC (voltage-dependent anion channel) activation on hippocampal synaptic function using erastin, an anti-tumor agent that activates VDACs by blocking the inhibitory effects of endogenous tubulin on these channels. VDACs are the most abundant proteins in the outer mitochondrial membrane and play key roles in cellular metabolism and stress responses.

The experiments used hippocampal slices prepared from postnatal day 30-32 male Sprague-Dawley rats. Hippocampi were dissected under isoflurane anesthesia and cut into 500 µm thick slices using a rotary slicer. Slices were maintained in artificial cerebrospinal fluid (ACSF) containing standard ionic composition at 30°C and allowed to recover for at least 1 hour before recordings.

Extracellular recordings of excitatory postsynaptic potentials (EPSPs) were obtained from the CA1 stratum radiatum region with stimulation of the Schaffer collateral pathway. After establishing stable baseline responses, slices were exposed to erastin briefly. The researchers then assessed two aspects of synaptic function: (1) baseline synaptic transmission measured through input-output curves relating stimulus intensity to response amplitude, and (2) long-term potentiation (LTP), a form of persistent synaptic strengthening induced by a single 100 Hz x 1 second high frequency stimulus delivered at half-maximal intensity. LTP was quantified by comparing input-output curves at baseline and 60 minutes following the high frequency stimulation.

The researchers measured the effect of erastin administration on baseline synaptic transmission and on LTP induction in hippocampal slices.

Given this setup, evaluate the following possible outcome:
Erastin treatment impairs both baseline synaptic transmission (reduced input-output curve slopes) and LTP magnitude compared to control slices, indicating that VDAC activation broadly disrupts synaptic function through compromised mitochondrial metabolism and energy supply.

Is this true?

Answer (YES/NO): NO